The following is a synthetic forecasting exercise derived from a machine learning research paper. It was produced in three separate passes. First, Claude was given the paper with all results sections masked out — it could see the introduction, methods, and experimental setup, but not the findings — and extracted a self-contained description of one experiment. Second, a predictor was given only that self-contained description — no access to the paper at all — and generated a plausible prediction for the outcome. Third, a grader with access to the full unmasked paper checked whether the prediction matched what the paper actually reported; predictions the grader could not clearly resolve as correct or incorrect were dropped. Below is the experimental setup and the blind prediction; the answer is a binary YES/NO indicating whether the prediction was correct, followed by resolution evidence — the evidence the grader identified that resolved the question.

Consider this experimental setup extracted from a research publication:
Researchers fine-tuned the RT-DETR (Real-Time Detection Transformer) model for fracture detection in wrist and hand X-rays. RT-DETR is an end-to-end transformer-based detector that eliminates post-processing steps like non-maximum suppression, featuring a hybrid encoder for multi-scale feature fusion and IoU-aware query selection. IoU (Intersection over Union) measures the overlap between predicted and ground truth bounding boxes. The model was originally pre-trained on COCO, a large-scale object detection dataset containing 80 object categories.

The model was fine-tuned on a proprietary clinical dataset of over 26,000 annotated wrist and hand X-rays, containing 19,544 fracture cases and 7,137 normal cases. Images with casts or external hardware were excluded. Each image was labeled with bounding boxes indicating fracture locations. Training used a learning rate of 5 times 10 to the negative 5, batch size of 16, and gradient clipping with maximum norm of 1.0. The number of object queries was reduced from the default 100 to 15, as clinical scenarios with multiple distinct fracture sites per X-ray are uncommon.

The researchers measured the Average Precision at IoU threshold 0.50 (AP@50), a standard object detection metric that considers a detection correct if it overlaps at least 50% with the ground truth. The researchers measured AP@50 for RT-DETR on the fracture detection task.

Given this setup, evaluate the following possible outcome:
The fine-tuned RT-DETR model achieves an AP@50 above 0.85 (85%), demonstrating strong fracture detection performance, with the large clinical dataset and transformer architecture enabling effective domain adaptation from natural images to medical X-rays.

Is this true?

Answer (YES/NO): NO